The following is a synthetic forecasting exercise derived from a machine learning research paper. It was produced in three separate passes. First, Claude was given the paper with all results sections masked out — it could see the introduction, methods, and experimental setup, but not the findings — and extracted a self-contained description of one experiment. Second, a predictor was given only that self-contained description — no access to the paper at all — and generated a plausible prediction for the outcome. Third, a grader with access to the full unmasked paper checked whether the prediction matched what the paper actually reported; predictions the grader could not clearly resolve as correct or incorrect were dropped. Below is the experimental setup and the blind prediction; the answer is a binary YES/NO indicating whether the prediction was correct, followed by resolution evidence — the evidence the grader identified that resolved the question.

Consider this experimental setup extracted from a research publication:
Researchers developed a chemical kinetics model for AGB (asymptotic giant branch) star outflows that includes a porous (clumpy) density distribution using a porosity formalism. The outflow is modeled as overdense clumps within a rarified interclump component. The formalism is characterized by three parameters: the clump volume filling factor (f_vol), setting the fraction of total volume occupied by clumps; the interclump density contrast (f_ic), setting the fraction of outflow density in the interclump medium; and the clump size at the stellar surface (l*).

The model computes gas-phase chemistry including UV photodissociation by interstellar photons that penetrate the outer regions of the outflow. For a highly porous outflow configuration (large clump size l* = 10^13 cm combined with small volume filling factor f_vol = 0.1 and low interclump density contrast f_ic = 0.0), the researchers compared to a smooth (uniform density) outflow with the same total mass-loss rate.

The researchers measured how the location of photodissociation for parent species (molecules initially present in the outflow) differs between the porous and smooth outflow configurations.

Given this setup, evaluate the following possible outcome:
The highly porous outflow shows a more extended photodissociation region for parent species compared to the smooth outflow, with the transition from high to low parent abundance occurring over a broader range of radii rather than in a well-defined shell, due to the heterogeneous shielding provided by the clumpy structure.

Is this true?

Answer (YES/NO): NO